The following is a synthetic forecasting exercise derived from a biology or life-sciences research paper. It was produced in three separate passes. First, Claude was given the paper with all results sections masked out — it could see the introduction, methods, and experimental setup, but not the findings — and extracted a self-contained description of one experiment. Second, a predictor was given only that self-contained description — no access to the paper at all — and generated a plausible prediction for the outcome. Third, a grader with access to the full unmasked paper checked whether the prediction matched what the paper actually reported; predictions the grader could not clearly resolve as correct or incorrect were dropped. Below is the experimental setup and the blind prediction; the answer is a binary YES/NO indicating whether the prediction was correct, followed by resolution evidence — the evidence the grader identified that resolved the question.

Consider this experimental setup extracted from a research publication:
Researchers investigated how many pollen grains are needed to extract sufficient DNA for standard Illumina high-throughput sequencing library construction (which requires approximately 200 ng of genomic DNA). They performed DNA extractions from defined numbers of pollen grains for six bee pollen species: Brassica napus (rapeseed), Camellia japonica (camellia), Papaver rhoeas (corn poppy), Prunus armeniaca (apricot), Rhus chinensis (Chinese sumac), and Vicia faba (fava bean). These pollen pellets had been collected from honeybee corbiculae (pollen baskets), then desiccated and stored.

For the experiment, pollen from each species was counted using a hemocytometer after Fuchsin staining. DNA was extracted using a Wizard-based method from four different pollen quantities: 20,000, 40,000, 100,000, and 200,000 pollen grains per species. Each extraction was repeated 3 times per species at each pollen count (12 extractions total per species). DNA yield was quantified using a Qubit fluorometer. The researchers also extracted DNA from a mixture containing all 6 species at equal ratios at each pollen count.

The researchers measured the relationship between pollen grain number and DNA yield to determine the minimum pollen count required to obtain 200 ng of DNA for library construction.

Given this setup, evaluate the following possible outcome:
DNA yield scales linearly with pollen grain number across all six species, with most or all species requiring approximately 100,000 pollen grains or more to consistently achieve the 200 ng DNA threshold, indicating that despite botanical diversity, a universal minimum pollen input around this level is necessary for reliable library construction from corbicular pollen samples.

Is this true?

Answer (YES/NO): NO